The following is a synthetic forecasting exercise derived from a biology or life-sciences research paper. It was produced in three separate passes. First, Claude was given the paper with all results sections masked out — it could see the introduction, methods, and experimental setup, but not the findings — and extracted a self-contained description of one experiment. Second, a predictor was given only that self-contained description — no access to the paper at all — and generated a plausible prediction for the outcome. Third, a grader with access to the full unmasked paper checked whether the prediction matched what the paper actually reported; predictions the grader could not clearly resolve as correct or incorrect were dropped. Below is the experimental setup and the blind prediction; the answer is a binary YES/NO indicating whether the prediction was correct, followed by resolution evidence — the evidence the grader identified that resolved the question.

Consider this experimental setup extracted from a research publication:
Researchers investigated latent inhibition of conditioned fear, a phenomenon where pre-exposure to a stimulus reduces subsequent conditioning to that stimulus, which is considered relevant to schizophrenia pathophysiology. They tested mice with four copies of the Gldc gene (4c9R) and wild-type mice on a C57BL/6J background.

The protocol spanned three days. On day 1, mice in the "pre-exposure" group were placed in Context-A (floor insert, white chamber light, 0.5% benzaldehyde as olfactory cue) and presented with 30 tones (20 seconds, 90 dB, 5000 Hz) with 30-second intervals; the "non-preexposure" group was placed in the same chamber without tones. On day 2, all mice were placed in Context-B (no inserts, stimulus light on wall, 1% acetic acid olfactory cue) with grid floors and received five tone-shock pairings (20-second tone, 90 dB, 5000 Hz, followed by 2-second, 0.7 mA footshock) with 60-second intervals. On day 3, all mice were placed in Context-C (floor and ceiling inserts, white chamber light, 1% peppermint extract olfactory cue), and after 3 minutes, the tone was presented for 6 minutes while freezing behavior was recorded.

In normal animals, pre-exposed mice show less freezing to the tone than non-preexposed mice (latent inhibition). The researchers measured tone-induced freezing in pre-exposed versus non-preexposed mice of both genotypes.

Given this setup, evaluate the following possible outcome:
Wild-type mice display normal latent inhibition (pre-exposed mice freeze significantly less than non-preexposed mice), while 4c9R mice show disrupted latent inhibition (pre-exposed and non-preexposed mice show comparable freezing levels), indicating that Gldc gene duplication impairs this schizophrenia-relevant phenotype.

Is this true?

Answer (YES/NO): YES